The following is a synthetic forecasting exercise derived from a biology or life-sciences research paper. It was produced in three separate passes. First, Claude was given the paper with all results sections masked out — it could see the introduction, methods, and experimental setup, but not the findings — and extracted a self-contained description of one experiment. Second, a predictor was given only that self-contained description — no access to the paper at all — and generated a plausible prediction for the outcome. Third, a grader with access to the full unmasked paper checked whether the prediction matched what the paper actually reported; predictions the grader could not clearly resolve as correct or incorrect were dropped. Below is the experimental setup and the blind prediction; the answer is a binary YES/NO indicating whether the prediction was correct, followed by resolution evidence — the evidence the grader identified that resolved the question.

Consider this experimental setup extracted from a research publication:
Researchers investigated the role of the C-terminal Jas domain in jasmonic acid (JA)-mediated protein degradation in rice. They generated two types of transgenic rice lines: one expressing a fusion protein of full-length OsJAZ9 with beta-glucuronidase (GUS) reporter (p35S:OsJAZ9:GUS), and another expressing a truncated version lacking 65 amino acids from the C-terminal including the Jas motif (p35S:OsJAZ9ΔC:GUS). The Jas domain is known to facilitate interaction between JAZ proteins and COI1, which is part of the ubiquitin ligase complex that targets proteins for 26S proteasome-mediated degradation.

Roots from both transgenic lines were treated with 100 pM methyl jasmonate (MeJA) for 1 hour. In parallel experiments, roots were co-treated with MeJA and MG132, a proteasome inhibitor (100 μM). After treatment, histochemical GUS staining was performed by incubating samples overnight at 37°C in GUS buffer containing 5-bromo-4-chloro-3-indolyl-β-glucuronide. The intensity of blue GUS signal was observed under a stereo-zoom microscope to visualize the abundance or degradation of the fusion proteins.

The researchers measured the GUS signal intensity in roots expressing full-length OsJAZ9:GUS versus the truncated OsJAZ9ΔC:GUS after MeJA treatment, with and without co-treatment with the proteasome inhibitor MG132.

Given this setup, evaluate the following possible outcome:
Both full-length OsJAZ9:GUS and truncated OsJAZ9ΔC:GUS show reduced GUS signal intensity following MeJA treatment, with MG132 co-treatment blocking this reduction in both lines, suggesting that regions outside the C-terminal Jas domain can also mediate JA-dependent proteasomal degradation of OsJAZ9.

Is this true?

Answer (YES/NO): NO